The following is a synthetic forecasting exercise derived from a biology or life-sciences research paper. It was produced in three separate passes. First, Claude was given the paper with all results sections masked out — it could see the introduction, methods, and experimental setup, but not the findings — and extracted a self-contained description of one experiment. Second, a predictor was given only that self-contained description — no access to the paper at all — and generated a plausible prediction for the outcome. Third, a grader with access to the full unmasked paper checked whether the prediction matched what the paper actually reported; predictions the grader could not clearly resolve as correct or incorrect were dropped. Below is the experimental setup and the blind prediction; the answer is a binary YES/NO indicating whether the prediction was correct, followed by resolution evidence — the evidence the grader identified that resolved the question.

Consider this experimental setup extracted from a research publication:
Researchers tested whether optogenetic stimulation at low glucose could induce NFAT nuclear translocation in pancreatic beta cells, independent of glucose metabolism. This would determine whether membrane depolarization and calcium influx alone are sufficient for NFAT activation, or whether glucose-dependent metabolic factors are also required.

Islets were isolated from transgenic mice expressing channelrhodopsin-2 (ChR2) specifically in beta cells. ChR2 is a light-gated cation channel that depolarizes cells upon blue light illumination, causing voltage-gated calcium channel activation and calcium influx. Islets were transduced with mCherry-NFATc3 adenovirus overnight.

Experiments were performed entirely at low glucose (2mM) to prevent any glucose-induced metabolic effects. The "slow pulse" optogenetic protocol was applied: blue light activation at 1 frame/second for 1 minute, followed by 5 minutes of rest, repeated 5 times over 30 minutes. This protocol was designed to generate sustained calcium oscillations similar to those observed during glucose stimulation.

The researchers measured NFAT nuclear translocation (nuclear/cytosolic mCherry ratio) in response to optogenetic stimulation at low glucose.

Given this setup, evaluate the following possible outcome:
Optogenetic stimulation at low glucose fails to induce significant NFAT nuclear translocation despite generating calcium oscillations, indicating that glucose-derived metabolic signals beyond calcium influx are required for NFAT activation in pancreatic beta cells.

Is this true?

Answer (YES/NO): NO